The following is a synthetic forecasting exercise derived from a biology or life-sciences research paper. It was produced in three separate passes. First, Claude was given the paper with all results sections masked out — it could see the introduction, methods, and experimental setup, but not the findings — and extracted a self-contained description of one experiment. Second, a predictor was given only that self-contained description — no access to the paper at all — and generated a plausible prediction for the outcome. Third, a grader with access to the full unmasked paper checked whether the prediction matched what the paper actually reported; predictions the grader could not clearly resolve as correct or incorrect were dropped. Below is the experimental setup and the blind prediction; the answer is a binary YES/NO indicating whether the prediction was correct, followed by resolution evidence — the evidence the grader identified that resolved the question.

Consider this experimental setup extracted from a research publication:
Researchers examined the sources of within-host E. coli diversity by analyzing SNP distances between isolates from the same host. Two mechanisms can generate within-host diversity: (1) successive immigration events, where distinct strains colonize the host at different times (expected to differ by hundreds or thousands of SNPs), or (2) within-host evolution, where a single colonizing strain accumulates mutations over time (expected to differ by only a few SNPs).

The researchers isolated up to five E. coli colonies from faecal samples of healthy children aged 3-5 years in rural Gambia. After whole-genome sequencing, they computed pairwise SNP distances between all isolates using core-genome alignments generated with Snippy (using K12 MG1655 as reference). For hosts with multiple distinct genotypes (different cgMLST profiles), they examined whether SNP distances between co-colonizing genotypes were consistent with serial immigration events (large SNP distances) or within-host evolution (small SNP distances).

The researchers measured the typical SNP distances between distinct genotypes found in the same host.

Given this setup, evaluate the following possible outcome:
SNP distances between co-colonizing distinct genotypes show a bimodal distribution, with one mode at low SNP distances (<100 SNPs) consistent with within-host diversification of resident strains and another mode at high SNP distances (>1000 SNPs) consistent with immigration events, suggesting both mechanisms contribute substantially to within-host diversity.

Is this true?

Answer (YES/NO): NO